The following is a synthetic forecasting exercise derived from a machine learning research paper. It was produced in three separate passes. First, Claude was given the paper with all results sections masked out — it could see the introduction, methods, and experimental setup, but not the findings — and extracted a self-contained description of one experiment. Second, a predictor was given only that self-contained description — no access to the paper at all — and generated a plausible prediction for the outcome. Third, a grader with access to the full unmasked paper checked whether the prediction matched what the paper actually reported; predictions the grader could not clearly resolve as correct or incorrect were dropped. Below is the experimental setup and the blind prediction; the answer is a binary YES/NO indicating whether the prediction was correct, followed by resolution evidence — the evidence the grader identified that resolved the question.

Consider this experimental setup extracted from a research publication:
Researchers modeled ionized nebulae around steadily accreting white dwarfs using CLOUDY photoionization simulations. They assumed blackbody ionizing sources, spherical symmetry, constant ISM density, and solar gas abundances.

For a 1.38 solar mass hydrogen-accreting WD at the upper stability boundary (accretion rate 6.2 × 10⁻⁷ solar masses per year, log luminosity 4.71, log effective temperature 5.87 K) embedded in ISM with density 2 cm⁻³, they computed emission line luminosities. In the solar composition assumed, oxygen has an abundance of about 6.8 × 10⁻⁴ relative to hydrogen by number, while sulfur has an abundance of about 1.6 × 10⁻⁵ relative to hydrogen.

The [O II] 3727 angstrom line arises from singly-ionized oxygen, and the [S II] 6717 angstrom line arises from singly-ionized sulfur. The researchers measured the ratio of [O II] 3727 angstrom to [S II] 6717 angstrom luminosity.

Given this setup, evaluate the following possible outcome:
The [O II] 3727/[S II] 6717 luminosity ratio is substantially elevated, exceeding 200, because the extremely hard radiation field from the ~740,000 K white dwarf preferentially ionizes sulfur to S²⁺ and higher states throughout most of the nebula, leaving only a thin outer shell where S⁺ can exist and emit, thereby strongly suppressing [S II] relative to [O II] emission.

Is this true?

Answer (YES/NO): NO